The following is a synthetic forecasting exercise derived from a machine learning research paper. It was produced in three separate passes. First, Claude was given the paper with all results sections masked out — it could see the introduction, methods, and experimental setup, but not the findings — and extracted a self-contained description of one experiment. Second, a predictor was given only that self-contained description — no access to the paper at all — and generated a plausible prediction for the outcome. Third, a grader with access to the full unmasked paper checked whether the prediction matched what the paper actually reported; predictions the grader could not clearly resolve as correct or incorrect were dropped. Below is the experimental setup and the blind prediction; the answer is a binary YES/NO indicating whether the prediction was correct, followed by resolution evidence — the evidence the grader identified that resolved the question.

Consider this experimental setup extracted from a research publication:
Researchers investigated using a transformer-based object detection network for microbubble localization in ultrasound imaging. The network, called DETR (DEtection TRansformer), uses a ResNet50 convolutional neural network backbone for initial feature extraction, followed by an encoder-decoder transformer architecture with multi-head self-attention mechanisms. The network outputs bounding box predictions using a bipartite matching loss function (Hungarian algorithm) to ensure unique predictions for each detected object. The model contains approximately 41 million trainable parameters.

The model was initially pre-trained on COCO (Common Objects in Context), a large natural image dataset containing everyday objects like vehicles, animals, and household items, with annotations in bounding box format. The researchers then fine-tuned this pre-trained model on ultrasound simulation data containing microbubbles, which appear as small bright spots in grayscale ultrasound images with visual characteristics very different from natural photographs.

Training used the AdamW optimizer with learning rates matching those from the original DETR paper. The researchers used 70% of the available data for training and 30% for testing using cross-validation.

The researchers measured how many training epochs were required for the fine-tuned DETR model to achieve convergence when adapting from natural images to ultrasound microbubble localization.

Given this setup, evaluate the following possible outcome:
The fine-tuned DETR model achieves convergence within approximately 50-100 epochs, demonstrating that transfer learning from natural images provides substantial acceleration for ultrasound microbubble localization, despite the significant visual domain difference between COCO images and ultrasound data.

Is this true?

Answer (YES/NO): NO